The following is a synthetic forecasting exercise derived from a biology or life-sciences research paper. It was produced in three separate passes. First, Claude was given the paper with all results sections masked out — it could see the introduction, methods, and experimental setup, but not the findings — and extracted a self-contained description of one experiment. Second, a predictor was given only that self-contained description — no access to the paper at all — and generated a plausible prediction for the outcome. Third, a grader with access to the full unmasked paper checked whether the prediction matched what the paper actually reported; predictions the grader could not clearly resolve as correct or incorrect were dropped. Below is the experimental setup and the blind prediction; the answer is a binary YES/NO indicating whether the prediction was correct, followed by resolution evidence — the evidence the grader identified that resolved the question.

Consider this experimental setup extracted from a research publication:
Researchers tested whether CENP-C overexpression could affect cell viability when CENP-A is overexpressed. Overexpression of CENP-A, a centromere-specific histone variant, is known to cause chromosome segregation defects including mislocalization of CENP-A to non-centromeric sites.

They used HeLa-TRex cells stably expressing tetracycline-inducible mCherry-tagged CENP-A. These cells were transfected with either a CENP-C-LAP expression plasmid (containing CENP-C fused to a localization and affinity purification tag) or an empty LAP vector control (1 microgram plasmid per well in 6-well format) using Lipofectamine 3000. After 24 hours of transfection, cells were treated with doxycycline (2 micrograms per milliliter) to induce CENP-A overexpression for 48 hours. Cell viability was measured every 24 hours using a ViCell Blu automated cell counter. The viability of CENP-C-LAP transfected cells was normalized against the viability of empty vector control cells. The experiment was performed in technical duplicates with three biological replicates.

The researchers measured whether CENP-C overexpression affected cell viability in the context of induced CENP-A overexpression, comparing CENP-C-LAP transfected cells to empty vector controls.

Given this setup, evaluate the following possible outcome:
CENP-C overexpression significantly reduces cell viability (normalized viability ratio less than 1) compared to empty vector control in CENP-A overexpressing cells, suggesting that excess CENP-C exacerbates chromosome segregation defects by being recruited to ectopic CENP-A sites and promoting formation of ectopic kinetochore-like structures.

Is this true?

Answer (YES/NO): YES